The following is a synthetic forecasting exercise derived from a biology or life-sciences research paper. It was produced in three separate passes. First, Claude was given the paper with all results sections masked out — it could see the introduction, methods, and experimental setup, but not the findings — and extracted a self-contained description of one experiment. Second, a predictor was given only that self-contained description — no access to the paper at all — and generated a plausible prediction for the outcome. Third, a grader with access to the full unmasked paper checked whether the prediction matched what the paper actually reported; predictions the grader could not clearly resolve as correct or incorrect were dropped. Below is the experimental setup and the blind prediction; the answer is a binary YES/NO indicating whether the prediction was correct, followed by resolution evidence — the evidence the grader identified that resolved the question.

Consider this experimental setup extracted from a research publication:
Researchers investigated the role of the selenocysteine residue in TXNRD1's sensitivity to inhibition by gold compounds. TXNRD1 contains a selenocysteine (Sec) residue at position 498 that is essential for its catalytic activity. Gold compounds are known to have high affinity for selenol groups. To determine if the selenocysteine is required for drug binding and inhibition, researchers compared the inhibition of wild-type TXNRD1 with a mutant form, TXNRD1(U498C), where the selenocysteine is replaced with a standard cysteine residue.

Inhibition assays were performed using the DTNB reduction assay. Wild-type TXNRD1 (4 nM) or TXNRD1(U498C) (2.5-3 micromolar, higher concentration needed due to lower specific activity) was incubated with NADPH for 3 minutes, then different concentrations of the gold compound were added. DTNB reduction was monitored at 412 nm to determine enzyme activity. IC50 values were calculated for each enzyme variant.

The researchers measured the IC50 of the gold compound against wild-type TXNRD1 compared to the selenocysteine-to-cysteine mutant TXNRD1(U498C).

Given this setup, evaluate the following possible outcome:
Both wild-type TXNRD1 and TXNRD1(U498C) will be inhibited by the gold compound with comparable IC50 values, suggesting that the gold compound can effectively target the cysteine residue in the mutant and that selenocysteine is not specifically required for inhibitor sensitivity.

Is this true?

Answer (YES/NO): NO